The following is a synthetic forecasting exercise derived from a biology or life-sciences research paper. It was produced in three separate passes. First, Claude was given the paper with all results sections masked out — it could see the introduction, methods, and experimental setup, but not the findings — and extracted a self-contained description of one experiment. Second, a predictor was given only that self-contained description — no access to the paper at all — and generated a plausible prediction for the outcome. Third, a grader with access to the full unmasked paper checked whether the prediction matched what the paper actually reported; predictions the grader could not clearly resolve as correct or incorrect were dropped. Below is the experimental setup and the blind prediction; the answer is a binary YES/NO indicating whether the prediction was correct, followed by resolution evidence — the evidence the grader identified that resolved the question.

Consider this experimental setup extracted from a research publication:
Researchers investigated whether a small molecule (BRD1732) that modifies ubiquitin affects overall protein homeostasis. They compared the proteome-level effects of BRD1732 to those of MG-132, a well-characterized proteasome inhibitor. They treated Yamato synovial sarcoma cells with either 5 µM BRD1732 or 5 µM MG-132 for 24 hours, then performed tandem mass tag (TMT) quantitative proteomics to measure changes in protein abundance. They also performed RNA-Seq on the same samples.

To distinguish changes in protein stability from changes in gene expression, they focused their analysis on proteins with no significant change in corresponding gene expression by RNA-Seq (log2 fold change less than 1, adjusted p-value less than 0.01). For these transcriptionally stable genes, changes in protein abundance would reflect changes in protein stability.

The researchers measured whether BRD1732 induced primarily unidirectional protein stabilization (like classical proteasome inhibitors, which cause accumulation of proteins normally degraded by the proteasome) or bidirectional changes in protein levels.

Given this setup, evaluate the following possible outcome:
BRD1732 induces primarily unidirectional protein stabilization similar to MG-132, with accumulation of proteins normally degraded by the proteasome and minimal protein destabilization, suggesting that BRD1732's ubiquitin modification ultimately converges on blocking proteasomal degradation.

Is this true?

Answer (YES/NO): NO